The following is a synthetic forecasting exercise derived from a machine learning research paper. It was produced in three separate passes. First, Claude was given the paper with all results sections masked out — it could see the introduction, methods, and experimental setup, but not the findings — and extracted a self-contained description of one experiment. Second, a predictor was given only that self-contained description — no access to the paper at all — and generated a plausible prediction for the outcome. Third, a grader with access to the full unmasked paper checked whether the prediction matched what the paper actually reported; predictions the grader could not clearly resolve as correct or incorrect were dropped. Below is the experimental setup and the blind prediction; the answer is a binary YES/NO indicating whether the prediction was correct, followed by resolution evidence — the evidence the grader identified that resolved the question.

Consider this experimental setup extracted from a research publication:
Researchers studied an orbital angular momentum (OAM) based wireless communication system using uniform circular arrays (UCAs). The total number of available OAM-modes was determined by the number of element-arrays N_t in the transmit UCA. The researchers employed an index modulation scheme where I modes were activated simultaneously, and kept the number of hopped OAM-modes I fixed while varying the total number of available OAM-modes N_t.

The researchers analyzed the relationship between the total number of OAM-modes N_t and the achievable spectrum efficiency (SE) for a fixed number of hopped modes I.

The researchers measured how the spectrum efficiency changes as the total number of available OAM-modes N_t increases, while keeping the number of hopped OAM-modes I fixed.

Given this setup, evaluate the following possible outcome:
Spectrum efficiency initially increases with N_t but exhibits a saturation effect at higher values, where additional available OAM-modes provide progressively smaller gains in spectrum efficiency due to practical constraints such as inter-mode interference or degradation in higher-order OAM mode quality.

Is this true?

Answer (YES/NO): NO